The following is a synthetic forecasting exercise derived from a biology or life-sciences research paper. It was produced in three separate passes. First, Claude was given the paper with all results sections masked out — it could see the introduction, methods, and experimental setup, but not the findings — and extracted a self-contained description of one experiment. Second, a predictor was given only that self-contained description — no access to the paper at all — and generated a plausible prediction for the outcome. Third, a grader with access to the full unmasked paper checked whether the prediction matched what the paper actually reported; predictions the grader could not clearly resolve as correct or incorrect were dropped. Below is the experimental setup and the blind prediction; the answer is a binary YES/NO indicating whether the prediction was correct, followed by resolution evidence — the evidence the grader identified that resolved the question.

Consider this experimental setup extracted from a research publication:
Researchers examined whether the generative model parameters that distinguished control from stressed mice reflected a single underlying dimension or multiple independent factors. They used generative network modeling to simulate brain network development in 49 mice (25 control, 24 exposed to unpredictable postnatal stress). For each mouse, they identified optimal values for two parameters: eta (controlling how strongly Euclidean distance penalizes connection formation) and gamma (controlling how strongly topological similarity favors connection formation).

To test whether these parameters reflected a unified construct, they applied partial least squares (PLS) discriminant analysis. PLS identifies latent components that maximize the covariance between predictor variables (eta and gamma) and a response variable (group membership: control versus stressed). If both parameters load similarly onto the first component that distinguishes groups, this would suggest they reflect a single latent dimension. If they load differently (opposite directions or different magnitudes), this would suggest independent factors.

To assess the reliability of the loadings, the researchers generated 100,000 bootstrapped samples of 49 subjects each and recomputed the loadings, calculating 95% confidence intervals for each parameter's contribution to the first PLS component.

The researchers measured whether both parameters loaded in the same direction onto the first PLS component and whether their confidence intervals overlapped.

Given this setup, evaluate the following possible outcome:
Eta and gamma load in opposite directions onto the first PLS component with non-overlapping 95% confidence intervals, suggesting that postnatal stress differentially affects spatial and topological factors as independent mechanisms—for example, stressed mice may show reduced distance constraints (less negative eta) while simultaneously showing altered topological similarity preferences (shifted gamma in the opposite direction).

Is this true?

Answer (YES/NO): NO